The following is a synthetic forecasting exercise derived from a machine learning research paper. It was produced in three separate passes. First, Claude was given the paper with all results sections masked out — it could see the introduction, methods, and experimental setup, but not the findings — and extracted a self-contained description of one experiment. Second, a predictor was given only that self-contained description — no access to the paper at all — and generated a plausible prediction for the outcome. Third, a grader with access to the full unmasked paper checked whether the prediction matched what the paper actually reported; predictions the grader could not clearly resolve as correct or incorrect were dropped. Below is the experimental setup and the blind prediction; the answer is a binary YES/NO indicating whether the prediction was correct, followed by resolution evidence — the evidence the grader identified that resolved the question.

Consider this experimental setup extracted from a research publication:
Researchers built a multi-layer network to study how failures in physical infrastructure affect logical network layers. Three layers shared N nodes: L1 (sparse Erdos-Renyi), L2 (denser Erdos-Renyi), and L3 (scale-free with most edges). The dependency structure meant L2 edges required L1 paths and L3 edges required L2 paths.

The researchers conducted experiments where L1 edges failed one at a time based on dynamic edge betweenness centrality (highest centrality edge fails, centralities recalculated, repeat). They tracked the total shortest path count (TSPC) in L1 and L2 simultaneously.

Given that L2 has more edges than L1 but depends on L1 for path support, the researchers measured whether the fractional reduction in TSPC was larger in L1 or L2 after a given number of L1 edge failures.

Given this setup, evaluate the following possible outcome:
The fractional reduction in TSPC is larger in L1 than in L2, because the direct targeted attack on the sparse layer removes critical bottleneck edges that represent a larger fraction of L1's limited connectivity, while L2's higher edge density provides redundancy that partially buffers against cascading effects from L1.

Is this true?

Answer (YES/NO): NO